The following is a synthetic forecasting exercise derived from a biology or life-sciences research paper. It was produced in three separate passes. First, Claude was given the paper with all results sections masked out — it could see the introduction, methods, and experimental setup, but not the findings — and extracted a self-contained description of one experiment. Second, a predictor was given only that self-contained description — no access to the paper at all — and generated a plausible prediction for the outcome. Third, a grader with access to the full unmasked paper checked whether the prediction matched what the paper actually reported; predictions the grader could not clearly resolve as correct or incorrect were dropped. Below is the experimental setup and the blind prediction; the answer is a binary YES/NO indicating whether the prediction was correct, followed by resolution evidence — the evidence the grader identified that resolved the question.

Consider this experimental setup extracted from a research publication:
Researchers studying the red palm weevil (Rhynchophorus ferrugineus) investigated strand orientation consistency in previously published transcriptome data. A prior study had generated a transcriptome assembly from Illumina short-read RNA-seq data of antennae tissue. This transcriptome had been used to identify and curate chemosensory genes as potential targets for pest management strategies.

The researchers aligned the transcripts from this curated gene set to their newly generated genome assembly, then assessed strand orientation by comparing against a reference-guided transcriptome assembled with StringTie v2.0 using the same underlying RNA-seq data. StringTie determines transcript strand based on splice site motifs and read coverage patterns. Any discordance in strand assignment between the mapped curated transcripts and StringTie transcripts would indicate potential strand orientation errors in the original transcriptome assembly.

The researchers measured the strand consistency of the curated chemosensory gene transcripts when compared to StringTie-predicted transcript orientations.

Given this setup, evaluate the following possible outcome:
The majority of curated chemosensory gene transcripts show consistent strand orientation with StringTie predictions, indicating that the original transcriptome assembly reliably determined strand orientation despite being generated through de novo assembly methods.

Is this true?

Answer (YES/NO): NO